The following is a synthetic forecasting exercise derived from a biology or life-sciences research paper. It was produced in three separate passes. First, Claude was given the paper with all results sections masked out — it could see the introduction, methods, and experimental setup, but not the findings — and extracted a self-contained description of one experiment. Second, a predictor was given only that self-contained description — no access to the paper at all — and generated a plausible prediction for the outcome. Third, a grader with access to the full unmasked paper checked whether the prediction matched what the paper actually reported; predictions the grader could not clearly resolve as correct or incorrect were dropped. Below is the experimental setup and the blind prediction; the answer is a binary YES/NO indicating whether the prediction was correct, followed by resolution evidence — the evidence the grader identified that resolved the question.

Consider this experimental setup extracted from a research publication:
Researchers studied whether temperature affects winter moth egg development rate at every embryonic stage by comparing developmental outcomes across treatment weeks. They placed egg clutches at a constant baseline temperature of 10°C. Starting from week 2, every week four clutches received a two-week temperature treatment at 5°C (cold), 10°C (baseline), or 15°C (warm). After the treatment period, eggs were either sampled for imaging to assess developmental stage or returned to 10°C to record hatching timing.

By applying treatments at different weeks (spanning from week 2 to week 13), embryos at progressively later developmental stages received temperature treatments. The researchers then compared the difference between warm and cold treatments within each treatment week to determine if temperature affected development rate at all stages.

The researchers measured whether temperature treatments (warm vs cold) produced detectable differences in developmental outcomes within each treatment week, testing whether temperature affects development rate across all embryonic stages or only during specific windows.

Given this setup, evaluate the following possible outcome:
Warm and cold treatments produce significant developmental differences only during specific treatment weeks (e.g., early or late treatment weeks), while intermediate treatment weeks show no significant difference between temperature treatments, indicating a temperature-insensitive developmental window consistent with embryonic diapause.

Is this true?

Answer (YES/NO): NO